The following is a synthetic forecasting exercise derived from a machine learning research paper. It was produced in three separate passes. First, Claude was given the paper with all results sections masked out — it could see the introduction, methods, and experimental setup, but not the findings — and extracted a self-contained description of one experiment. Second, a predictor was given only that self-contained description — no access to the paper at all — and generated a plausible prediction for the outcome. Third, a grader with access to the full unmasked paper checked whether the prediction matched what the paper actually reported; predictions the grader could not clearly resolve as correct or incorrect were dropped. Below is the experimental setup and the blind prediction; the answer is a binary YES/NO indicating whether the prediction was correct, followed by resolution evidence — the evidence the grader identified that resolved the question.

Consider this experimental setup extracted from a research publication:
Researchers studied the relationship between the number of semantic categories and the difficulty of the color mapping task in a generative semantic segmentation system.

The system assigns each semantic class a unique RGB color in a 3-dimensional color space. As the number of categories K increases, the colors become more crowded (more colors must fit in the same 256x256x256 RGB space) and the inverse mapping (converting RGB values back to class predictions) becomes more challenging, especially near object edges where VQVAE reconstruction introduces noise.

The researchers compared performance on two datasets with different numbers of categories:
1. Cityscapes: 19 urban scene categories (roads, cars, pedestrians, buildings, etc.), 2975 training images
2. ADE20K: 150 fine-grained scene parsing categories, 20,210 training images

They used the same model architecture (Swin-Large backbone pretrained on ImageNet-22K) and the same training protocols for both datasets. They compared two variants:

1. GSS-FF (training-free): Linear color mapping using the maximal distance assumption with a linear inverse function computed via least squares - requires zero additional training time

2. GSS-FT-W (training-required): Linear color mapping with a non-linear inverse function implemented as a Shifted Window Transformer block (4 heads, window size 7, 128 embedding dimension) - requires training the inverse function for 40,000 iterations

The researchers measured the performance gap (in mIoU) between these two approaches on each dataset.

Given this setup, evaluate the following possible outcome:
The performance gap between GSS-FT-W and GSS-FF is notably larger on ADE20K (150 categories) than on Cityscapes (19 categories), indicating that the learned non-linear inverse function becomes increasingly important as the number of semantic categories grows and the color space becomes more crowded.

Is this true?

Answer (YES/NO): YES